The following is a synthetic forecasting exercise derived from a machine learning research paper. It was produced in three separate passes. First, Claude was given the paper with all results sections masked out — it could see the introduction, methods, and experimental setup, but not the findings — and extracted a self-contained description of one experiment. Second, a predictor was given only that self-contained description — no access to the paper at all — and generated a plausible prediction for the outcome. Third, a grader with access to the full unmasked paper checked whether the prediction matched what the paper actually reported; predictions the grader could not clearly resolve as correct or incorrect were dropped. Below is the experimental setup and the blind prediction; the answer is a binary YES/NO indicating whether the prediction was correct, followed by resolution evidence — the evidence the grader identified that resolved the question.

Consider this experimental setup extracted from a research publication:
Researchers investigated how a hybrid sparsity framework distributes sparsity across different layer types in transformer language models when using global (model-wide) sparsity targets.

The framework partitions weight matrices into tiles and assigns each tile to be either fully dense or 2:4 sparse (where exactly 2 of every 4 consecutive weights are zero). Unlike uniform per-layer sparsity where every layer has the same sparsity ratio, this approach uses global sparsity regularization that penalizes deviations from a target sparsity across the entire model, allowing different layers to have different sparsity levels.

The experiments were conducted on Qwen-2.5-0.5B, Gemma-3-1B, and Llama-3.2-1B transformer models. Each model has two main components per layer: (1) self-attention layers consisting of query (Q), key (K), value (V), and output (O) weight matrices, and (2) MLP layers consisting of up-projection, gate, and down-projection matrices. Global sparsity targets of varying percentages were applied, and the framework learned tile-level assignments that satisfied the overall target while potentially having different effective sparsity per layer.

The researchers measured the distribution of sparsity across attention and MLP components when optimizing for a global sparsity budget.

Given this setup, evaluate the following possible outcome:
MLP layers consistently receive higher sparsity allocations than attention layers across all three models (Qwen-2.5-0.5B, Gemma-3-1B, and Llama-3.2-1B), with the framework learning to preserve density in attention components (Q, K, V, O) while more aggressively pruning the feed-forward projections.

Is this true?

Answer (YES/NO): YES